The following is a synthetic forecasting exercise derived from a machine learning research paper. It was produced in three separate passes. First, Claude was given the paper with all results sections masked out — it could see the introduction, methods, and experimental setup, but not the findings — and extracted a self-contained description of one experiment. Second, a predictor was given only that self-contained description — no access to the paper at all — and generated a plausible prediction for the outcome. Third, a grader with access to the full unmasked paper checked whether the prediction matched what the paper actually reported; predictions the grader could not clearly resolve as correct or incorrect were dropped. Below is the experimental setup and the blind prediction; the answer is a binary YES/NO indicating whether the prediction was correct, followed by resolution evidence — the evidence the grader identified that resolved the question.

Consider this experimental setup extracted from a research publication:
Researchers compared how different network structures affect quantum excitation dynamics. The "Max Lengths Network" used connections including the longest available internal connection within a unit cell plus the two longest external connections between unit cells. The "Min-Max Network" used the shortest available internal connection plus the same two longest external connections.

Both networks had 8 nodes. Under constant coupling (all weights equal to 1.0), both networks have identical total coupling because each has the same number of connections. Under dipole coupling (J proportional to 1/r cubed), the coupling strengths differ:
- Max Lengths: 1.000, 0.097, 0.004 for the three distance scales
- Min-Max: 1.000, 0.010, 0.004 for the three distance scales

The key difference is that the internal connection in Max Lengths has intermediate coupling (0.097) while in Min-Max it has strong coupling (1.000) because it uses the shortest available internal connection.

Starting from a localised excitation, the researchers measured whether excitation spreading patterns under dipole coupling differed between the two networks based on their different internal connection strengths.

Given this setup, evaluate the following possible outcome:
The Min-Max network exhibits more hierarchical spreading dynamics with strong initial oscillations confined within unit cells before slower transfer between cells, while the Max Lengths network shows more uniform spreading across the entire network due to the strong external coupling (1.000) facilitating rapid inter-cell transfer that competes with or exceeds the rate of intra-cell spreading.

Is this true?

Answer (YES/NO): NO